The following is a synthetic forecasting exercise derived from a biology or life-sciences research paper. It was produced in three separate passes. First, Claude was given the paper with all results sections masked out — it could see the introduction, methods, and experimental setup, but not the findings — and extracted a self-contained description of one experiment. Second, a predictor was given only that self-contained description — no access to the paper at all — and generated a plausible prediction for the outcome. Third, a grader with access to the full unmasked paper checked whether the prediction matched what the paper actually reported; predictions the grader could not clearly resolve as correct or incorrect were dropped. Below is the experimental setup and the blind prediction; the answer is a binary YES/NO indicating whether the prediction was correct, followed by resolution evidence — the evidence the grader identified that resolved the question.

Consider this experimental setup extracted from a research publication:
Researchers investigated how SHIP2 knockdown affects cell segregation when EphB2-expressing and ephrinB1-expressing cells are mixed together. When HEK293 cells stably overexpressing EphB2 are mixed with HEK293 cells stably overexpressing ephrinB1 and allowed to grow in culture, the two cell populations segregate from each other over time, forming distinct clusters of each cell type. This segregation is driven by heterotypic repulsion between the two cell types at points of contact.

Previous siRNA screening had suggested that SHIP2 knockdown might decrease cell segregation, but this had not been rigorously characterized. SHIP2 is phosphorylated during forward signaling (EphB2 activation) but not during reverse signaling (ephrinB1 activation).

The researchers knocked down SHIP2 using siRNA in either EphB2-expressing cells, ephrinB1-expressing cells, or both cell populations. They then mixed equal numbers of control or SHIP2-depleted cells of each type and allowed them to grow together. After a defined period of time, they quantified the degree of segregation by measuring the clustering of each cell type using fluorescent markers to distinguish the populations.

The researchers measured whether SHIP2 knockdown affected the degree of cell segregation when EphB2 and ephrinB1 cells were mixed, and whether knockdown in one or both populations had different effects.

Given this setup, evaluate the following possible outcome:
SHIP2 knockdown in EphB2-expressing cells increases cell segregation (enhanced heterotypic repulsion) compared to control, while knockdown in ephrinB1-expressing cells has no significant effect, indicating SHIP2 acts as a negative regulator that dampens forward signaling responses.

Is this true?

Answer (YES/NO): NO